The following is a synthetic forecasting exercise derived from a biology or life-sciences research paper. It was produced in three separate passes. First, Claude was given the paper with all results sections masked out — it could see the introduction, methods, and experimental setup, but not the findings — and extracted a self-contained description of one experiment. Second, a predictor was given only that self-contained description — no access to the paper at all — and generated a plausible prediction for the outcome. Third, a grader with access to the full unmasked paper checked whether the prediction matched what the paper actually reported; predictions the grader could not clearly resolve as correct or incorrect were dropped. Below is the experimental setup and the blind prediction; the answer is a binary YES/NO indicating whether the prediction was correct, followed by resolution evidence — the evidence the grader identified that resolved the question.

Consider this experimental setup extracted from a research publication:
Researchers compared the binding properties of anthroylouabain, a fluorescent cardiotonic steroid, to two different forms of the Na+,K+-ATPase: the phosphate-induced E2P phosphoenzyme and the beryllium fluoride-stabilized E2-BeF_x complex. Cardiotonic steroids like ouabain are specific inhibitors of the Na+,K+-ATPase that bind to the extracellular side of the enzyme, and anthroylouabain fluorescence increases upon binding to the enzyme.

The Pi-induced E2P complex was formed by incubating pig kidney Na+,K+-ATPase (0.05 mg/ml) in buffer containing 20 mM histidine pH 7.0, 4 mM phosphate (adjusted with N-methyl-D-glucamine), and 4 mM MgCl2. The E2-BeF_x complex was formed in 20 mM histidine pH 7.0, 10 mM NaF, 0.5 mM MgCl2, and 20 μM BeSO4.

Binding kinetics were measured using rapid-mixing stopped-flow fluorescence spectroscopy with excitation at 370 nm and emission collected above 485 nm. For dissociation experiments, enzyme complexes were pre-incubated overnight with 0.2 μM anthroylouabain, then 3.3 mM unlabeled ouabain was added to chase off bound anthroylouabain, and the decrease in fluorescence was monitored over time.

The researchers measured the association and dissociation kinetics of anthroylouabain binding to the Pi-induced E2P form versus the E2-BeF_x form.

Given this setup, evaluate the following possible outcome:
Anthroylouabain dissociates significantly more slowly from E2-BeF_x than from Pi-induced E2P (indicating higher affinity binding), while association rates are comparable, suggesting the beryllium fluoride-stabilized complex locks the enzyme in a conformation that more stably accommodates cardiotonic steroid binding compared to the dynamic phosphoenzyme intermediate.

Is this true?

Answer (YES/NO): NO